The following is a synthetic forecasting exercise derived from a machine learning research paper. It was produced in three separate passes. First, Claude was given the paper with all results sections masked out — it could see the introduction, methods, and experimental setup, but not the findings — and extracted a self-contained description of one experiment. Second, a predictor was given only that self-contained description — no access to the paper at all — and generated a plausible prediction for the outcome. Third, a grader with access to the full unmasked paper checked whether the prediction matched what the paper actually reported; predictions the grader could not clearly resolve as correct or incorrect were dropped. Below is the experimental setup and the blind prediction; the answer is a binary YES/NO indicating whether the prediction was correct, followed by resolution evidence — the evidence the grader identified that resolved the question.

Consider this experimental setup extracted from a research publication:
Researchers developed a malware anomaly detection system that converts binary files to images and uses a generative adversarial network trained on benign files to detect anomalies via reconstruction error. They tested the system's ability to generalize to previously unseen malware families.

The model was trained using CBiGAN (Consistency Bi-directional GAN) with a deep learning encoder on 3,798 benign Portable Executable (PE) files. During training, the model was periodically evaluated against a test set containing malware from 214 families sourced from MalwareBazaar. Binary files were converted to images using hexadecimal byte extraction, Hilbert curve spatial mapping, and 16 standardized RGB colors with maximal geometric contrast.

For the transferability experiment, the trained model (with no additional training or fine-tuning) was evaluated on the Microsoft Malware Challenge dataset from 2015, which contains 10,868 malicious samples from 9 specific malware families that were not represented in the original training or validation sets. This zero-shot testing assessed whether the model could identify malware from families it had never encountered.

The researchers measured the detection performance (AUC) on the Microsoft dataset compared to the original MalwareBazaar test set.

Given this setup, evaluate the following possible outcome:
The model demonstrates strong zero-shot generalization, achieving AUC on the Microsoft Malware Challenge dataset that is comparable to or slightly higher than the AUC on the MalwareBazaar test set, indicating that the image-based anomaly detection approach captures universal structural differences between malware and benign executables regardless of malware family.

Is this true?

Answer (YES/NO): NO